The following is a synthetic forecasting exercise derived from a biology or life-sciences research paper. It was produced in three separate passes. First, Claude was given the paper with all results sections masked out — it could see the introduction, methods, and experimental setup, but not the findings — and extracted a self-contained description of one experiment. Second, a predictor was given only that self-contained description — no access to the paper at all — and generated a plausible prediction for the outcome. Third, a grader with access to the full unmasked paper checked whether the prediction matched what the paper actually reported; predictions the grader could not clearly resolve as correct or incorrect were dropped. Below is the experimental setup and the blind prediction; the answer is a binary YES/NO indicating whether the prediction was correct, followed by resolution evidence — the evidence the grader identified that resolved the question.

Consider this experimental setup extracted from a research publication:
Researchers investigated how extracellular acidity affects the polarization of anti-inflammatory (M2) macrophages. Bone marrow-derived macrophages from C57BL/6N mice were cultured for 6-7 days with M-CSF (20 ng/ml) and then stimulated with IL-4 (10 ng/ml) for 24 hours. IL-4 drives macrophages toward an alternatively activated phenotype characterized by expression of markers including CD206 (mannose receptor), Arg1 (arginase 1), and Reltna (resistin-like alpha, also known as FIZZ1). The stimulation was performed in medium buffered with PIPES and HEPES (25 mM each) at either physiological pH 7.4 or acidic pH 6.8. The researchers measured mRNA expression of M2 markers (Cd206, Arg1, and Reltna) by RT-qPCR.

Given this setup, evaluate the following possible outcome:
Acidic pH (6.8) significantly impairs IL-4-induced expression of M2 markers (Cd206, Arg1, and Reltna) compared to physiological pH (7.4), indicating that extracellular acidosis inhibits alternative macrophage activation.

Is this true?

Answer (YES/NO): NO